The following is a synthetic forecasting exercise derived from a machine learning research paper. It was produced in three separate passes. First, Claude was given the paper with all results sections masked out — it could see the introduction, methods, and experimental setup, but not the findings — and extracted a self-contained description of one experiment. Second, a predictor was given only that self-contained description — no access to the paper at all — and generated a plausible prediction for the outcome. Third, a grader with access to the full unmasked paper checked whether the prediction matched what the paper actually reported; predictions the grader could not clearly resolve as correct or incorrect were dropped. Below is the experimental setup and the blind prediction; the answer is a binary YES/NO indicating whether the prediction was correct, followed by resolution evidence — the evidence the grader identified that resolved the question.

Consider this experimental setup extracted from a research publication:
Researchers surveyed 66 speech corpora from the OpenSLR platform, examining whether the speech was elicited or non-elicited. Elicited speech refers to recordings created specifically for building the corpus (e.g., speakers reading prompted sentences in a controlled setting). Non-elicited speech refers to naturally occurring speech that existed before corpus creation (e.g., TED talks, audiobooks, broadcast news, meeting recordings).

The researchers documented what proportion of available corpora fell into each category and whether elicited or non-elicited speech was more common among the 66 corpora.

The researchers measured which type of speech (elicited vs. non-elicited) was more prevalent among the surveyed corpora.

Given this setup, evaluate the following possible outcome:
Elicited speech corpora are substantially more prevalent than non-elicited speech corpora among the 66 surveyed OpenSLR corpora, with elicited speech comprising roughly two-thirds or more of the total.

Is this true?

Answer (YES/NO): YES